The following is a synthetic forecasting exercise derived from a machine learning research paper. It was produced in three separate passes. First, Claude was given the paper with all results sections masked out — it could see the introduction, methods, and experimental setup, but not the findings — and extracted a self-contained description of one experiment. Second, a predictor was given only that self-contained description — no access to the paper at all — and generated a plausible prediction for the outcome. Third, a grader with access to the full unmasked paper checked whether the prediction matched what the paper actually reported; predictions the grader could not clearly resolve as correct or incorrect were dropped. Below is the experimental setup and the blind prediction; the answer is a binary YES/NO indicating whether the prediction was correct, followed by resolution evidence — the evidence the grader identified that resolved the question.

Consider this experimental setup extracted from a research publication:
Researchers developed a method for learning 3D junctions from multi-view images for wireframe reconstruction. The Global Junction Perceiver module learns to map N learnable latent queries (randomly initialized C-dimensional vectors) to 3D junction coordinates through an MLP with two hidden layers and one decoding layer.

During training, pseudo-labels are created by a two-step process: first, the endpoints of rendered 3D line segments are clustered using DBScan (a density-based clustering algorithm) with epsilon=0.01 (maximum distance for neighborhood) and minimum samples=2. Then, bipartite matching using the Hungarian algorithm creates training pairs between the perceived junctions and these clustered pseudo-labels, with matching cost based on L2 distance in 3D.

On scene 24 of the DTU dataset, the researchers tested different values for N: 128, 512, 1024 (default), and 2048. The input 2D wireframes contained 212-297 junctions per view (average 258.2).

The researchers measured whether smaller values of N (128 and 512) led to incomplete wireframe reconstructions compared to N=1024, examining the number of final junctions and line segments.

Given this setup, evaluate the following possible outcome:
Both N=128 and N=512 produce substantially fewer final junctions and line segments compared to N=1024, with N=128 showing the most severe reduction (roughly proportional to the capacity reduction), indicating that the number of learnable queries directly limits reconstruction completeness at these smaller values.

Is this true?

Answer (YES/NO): YES